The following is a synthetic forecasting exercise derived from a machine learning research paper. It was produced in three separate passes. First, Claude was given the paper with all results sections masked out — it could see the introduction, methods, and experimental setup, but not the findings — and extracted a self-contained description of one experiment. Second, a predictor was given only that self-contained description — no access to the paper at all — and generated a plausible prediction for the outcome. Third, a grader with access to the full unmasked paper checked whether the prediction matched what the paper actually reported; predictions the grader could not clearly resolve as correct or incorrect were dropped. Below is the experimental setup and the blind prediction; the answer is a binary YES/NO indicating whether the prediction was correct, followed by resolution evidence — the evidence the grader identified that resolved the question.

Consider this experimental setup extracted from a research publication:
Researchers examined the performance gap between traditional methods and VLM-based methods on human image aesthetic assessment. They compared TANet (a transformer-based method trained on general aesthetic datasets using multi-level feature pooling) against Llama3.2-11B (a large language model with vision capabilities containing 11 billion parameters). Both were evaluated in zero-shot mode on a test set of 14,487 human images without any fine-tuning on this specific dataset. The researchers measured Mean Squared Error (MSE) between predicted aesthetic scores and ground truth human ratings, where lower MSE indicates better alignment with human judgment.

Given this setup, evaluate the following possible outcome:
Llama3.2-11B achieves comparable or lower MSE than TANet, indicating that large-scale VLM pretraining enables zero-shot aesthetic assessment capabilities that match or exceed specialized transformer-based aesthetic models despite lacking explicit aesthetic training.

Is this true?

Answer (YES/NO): NO